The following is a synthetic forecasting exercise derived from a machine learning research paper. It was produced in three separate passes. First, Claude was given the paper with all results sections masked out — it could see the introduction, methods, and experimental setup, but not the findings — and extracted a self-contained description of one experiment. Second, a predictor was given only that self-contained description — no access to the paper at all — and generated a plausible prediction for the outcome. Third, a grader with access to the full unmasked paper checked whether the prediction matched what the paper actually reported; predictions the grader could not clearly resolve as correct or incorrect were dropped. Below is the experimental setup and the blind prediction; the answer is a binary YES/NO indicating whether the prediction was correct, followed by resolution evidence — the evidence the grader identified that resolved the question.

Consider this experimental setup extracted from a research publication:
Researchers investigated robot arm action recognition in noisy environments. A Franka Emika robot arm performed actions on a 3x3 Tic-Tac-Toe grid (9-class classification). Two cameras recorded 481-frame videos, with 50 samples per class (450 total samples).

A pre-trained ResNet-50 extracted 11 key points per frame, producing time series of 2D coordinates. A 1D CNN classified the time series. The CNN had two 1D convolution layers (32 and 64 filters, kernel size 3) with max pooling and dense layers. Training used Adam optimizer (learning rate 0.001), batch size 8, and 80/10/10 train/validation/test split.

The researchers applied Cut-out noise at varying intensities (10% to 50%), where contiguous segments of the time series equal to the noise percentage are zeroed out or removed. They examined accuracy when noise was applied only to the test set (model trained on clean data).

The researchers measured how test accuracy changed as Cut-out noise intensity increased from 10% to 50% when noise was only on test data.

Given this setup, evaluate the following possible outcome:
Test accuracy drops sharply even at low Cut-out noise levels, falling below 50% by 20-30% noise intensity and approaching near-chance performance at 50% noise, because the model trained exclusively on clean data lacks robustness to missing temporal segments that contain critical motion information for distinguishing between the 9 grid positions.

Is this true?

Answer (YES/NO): NO